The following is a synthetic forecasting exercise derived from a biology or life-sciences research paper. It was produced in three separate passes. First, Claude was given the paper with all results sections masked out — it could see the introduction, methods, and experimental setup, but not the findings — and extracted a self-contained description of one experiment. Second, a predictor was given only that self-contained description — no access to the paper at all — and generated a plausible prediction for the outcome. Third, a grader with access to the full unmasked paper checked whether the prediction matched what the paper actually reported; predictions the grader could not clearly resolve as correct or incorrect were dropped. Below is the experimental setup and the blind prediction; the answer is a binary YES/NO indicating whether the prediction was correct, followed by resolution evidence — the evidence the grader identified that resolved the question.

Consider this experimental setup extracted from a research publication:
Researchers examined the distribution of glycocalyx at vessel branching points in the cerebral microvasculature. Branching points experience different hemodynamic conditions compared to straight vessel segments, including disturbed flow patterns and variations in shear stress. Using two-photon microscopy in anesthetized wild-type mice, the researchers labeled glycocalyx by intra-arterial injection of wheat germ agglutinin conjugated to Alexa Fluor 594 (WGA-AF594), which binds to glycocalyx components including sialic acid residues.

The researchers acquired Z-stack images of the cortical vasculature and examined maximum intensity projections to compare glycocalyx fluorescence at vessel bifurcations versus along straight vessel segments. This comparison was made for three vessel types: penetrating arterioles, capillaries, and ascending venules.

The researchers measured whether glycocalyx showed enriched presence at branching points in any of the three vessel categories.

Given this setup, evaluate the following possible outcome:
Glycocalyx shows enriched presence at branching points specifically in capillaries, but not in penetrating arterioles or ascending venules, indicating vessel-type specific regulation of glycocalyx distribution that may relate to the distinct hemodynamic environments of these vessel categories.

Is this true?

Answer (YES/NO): NO